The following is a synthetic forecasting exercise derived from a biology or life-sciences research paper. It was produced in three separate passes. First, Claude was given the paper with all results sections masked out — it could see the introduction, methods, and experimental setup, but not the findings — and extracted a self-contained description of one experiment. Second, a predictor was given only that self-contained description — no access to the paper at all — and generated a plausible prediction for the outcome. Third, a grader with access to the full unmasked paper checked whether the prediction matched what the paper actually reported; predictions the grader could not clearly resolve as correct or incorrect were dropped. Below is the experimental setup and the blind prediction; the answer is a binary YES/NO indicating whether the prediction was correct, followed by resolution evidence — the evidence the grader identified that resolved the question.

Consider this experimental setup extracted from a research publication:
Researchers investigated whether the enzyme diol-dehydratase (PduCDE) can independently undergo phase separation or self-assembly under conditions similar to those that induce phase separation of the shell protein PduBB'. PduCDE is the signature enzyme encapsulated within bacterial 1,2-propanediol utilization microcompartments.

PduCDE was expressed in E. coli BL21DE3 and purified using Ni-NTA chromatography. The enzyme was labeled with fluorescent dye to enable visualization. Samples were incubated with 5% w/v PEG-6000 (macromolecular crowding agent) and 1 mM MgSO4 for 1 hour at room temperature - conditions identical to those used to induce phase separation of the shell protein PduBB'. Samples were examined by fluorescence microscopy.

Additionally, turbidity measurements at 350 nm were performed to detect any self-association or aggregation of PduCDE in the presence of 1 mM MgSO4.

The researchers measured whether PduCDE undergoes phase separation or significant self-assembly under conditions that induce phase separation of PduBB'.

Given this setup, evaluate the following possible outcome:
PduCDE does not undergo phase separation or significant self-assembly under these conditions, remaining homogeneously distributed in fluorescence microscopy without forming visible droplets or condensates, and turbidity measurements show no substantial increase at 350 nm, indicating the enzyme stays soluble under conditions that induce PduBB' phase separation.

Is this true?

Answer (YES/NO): NO